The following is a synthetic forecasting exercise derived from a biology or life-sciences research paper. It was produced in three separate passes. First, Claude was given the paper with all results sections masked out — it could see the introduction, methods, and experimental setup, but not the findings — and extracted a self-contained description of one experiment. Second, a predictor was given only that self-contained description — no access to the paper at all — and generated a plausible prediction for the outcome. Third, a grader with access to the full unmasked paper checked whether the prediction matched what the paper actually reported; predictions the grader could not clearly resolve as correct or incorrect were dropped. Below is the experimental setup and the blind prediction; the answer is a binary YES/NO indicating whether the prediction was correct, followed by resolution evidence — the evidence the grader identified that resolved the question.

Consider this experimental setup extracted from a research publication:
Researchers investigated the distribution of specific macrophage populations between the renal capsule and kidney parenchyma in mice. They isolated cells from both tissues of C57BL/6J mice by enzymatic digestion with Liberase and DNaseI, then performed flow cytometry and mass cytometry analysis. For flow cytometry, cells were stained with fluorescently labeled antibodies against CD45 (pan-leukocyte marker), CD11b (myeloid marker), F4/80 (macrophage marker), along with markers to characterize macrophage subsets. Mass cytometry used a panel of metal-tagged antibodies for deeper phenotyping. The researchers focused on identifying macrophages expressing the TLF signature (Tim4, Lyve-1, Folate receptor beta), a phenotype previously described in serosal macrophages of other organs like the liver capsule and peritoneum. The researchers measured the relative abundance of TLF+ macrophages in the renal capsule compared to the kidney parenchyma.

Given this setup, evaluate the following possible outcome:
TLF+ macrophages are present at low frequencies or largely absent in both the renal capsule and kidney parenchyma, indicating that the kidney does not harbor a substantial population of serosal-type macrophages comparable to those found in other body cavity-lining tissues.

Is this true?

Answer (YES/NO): NO